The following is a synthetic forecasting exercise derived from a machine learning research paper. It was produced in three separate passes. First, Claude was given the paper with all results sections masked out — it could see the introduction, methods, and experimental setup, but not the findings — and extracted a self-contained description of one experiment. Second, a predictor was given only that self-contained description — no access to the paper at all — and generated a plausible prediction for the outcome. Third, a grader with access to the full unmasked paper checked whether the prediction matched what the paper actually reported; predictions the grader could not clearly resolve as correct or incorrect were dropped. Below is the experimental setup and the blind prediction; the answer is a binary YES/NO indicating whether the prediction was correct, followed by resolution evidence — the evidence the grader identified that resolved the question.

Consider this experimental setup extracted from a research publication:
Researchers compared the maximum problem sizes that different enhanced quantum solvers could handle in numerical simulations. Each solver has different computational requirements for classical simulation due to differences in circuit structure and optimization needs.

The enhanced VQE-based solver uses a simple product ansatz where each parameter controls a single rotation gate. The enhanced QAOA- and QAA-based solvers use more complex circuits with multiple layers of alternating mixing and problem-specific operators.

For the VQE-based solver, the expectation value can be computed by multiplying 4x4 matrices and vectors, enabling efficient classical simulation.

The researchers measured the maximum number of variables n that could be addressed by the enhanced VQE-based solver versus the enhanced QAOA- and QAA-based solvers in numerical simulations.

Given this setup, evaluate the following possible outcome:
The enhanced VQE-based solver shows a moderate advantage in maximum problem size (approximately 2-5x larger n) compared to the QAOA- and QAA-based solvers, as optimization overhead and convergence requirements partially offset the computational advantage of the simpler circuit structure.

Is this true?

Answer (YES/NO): NO